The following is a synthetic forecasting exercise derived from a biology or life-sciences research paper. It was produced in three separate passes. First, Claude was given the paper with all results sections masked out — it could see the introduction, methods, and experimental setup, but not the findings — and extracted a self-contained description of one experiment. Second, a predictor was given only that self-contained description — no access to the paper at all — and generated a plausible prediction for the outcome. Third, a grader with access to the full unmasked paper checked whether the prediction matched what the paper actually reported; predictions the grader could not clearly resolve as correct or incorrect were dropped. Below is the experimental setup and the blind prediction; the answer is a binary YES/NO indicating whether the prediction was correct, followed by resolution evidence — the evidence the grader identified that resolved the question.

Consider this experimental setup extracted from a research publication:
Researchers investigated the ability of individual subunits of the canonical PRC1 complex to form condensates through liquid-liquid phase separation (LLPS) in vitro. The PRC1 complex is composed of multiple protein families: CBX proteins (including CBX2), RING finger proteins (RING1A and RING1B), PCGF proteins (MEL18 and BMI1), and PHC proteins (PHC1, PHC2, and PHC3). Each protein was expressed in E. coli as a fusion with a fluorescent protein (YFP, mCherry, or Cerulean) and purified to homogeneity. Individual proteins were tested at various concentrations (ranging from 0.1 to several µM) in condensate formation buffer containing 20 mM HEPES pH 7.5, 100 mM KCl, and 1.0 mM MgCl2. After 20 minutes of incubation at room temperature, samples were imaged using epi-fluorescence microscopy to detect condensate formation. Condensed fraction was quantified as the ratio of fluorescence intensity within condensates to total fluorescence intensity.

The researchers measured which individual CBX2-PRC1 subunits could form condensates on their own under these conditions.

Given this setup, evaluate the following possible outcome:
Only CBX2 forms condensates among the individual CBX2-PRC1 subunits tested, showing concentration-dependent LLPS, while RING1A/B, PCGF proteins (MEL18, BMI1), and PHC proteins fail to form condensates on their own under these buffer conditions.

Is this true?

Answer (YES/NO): NO